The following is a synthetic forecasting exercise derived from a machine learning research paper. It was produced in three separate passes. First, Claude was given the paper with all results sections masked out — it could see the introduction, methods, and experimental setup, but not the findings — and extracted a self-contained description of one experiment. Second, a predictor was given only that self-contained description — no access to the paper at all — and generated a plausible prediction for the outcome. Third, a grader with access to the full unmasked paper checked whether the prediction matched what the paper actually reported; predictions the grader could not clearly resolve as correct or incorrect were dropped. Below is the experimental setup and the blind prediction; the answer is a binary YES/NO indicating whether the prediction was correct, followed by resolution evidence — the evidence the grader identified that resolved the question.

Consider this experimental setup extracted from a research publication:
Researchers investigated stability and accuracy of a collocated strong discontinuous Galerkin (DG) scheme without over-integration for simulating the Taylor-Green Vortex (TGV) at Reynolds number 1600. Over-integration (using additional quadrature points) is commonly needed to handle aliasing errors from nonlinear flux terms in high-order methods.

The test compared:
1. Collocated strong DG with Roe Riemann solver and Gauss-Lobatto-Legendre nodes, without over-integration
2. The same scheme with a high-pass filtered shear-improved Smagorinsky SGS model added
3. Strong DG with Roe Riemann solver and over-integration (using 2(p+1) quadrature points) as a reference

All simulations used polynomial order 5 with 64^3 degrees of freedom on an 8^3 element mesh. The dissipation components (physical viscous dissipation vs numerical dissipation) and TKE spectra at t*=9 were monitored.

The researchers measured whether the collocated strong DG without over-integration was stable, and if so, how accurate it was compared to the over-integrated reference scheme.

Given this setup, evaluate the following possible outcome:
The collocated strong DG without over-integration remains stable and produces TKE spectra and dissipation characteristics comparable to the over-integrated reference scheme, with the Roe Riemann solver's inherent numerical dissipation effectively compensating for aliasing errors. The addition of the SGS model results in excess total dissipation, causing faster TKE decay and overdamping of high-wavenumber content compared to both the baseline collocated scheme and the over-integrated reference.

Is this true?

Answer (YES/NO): NO